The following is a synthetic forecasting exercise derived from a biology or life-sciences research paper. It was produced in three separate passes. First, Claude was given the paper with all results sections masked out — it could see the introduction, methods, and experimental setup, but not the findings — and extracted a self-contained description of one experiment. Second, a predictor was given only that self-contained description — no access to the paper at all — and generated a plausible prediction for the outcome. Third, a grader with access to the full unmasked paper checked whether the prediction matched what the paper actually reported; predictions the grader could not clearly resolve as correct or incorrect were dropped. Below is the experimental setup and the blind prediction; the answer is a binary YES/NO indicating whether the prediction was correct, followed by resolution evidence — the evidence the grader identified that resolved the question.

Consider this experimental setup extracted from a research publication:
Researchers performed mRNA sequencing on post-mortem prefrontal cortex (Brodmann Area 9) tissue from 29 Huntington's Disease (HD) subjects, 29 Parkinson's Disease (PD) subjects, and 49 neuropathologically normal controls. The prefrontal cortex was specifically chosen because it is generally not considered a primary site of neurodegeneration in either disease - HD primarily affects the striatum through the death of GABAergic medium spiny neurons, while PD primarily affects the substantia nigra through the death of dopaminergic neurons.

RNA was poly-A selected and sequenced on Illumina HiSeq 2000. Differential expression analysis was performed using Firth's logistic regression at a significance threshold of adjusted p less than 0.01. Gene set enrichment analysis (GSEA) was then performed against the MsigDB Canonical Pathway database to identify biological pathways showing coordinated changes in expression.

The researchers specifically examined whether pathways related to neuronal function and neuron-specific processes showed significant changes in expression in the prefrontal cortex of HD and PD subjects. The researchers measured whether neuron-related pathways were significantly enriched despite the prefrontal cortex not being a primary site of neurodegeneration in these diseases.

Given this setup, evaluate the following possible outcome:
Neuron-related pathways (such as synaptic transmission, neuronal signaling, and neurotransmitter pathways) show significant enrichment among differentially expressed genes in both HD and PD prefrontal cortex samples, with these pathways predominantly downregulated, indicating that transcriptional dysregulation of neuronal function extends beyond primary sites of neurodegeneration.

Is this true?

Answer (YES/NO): YES